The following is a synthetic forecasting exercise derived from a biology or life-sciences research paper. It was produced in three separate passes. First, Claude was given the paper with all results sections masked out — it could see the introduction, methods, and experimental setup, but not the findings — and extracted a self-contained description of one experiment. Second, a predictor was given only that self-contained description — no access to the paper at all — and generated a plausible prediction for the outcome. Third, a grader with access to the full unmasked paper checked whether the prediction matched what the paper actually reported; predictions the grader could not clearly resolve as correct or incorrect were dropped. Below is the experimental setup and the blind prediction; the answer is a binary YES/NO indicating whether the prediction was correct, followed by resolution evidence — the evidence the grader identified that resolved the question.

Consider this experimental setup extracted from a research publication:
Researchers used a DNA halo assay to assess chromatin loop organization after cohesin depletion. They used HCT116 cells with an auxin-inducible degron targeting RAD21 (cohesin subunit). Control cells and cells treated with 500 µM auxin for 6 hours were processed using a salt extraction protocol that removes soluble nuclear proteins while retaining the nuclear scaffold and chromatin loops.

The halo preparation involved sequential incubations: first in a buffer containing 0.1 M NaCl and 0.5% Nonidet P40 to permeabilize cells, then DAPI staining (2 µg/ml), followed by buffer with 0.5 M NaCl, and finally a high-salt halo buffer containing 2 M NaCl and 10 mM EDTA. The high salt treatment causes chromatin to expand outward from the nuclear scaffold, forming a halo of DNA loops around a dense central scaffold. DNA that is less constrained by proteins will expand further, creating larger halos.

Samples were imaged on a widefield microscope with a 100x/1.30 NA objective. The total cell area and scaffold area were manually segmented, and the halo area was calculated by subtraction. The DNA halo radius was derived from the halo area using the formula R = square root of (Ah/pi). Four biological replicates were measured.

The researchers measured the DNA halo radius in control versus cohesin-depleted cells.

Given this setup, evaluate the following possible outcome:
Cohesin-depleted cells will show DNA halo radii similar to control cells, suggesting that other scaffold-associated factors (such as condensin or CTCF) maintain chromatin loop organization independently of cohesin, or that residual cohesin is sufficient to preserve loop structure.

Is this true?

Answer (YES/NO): NO